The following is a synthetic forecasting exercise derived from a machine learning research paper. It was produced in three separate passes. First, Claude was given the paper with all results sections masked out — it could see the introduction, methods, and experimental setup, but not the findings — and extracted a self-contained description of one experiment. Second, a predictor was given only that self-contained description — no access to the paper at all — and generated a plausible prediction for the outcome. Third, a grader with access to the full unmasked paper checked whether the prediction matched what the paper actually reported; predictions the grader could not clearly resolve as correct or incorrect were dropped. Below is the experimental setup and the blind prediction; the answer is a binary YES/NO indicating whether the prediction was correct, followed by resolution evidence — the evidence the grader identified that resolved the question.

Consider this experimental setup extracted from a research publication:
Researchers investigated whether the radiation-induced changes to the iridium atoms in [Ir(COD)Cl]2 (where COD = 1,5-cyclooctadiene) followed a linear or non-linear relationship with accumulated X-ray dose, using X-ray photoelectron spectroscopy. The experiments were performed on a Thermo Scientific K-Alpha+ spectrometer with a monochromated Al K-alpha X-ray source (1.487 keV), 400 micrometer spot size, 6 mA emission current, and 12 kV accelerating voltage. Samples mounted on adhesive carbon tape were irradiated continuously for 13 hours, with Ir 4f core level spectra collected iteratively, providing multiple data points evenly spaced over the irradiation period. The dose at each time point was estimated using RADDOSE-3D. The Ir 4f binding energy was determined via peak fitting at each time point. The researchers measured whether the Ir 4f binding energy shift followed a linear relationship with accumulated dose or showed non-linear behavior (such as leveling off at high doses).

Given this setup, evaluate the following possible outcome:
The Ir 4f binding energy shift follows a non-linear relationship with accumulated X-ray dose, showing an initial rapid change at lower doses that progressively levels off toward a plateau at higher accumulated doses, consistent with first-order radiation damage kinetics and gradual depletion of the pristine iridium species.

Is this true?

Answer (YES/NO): YES